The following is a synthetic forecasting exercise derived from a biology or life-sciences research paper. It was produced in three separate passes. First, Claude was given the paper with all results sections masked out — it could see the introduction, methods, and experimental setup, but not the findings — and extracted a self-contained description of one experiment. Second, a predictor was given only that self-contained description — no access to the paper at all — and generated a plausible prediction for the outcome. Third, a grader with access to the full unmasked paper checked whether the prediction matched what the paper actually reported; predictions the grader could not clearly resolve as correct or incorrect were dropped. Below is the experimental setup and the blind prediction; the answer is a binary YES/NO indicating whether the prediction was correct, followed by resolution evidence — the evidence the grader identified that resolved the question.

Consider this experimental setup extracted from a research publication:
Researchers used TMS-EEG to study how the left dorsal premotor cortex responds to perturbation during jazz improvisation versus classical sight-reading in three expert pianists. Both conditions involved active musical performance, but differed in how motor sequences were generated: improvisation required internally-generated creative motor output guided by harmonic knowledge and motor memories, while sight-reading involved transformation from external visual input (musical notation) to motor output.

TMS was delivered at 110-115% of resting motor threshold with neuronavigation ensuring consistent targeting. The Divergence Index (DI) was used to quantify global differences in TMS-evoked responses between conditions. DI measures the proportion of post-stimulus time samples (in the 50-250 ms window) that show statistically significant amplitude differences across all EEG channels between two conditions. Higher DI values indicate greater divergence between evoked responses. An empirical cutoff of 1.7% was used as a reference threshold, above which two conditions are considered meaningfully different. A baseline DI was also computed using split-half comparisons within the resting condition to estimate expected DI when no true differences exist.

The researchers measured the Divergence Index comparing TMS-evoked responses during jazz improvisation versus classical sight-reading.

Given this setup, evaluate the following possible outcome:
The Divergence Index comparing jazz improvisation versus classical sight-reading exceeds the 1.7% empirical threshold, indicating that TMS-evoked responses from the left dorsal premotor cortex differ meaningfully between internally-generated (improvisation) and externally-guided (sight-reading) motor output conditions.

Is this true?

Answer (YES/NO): YES